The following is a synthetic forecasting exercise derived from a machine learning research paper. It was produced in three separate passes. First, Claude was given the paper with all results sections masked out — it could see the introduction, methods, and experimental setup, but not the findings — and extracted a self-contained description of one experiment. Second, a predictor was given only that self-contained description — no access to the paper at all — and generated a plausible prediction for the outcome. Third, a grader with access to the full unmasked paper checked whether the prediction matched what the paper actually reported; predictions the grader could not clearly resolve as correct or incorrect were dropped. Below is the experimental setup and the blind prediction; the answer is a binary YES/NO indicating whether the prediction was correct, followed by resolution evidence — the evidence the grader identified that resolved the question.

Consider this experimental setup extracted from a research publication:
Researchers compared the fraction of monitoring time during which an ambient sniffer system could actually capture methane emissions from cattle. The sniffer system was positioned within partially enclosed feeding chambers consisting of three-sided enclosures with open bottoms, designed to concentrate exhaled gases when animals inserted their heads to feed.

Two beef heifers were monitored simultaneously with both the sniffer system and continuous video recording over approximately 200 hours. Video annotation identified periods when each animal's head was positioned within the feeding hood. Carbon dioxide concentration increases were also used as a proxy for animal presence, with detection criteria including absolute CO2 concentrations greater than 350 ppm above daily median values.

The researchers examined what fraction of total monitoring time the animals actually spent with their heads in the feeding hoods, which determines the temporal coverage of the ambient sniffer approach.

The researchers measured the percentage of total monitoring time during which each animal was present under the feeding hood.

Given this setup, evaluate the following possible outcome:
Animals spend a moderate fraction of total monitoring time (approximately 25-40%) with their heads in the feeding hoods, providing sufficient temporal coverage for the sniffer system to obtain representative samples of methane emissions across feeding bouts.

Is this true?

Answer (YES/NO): NO